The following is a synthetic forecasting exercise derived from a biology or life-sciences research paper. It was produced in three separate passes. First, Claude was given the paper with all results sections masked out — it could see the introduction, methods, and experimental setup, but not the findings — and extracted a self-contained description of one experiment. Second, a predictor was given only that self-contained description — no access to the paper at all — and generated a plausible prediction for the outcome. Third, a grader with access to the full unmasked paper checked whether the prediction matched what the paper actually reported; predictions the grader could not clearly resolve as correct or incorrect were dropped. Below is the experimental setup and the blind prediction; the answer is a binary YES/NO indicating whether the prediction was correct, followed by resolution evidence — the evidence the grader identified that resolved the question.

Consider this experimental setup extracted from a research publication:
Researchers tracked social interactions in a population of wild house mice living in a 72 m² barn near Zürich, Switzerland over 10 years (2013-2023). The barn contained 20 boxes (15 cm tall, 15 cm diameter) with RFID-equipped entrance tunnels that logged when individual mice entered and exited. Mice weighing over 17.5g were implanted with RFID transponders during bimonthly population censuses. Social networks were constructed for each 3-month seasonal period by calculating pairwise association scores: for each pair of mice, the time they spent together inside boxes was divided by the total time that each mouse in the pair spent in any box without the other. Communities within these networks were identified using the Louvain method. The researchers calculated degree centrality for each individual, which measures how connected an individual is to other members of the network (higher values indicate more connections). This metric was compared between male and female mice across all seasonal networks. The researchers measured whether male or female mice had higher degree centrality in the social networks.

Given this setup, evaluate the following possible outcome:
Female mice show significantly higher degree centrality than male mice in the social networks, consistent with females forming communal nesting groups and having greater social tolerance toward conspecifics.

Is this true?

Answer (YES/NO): YES